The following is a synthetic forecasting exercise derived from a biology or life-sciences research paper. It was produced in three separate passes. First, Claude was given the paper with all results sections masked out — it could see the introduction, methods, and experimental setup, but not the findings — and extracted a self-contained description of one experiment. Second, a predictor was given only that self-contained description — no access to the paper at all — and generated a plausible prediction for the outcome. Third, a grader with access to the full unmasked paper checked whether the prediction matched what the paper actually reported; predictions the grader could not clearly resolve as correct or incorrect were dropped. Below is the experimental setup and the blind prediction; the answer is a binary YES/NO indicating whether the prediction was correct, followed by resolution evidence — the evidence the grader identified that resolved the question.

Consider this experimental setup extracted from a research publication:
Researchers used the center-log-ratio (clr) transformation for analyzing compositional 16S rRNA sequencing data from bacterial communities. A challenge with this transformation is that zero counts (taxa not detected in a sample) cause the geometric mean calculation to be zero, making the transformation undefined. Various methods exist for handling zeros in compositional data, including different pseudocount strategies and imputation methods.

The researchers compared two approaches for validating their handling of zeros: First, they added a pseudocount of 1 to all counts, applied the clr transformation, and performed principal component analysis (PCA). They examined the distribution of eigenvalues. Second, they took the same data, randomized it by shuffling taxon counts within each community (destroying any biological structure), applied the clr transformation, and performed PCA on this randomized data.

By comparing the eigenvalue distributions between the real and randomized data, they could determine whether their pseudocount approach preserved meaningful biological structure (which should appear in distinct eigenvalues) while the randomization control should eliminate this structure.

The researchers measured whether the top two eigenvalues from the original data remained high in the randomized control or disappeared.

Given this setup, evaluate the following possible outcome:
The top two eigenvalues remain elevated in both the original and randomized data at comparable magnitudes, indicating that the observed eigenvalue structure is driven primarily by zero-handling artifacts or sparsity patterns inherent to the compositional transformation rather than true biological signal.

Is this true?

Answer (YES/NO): NO